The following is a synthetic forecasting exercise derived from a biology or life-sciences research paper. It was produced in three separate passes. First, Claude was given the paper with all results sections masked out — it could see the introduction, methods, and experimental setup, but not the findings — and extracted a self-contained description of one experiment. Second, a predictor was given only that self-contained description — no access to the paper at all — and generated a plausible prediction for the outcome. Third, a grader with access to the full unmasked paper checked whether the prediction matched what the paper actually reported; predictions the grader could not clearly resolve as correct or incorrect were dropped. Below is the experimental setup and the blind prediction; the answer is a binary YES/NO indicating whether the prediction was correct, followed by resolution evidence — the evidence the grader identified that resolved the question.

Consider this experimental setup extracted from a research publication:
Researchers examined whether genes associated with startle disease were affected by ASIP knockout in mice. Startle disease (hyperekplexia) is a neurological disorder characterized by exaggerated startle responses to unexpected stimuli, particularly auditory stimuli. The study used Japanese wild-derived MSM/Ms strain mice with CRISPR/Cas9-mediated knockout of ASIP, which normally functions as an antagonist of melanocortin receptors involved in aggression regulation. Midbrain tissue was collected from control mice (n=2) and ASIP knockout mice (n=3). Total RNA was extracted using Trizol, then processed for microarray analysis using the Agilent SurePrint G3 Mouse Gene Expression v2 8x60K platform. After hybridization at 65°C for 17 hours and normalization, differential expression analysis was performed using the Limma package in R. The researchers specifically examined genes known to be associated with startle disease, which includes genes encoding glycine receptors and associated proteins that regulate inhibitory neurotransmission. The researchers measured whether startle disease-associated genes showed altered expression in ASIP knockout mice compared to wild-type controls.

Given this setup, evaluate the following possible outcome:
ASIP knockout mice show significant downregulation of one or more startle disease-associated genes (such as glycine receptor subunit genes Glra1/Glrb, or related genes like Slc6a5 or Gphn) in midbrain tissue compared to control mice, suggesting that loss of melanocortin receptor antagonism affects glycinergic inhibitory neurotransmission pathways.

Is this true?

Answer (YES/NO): NO